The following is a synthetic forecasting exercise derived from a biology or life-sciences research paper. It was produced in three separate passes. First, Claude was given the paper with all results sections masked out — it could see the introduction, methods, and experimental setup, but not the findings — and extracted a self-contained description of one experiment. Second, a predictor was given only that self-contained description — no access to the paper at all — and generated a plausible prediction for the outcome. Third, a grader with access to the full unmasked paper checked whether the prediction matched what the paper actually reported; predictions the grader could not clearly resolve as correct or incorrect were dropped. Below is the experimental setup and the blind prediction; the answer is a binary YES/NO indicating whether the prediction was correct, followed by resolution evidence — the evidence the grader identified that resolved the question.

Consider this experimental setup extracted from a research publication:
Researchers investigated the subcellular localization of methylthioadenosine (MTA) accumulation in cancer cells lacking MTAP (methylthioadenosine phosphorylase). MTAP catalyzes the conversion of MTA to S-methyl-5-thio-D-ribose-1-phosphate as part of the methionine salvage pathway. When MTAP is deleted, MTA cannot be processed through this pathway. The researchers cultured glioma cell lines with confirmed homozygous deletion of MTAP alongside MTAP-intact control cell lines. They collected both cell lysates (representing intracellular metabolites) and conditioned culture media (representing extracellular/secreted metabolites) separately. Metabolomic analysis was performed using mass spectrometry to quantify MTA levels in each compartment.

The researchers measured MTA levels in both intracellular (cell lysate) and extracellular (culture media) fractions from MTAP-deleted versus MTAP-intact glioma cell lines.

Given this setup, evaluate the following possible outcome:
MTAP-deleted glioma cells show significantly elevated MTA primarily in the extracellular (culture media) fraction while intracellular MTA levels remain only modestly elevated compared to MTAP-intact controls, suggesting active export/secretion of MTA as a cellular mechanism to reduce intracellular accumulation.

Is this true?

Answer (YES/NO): YES